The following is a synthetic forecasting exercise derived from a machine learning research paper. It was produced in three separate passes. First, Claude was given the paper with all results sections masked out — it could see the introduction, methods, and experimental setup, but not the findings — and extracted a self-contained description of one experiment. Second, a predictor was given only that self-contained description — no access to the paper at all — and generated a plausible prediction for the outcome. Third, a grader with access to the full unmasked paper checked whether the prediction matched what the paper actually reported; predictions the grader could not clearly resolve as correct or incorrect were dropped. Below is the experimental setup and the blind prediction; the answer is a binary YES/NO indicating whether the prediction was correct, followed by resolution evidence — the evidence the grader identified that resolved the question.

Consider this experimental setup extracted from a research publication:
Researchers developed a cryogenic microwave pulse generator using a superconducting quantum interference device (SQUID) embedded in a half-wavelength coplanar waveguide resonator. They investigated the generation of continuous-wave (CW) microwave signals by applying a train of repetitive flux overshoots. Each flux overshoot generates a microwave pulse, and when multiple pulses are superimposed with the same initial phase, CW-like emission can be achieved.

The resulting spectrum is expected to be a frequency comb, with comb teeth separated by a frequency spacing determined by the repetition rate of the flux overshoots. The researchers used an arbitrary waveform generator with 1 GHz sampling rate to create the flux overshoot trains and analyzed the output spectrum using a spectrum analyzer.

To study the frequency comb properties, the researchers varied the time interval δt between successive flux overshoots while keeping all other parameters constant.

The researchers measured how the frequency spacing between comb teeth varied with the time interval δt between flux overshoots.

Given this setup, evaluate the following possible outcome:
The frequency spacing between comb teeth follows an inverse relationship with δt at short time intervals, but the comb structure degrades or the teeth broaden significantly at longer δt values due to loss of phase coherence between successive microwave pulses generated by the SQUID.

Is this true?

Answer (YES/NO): NO